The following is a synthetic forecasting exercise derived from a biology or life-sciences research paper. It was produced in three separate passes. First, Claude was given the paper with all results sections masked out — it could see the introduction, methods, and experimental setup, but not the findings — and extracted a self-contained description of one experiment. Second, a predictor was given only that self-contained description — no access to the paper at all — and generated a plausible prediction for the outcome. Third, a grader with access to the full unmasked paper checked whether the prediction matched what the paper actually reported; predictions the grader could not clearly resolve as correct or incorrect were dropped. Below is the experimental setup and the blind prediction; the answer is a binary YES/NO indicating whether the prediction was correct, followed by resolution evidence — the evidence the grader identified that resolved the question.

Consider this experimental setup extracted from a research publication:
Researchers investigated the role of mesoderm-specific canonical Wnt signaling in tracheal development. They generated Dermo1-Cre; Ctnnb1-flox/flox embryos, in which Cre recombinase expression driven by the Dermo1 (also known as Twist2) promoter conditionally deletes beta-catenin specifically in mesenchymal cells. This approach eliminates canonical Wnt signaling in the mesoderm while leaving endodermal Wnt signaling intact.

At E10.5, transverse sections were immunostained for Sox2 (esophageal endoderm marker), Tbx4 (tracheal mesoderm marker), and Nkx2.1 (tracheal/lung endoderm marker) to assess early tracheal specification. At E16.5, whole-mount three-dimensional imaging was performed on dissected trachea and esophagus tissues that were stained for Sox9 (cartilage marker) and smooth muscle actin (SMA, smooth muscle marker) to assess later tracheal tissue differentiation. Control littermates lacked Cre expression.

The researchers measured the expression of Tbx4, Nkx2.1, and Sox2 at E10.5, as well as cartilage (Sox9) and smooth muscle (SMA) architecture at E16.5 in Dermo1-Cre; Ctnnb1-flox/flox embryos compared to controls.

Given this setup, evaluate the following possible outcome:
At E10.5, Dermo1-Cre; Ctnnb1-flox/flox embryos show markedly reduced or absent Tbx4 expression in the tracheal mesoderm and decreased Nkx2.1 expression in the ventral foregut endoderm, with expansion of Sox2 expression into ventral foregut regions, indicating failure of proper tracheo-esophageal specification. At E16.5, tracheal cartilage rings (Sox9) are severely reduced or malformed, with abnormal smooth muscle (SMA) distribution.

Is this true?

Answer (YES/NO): NO